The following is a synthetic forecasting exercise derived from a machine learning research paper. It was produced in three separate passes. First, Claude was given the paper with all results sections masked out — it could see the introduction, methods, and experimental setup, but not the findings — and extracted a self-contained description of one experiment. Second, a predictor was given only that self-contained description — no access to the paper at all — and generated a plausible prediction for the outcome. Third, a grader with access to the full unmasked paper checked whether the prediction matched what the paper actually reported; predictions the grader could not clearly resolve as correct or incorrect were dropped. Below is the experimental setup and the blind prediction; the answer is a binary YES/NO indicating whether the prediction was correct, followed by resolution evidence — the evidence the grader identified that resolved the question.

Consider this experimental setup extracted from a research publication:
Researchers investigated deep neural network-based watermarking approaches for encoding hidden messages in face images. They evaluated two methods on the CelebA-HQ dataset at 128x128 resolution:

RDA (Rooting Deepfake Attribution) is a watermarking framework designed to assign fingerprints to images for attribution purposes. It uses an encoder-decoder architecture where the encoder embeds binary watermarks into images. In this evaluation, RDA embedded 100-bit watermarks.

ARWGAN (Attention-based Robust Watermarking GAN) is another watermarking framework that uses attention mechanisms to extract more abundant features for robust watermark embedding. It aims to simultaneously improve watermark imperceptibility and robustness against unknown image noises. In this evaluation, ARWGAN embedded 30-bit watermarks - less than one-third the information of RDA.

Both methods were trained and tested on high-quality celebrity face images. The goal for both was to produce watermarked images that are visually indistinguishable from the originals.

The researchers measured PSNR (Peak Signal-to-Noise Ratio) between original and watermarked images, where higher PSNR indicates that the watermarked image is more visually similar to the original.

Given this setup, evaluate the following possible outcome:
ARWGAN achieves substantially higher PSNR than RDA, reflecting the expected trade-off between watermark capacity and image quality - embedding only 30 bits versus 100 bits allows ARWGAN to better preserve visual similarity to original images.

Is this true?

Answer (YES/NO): NO